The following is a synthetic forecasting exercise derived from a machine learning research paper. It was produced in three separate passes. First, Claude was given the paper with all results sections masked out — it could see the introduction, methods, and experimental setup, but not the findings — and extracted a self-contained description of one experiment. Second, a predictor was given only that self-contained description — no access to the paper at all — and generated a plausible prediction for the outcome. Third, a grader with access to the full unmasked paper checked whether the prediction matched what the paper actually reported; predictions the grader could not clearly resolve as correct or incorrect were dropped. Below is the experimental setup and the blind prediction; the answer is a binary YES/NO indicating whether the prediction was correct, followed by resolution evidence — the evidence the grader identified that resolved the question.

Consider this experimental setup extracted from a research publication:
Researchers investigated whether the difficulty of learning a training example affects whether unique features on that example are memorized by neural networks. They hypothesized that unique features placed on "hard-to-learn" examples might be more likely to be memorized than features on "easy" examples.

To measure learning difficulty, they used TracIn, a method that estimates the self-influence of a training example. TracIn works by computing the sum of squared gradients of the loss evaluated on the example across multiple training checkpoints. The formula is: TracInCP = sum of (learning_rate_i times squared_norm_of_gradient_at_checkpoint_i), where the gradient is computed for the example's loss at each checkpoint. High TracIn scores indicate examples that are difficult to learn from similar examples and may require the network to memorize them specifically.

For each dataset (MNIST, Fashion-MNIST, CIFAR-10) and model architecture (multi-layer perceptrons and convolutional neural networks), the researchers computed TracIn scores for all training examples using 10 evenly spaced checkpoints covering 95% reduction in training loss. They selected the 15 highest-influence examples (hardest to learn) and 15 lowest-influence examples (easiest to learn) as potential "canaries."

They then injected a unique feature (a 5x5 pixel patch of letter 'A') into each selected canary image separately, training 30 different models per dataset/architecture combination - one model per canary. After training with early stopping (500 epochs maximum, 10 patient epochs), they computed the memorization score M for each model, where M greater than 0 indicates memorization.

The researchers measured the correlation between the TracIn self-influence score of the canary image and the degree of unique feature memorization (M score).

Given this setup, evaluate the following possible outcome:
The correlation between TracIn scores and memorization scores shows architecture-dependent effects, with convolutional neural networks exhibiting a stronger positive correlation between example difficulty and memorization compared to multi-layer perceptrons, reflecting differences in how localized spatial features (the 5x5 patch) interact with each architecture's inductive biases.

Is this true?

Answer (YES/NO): NO